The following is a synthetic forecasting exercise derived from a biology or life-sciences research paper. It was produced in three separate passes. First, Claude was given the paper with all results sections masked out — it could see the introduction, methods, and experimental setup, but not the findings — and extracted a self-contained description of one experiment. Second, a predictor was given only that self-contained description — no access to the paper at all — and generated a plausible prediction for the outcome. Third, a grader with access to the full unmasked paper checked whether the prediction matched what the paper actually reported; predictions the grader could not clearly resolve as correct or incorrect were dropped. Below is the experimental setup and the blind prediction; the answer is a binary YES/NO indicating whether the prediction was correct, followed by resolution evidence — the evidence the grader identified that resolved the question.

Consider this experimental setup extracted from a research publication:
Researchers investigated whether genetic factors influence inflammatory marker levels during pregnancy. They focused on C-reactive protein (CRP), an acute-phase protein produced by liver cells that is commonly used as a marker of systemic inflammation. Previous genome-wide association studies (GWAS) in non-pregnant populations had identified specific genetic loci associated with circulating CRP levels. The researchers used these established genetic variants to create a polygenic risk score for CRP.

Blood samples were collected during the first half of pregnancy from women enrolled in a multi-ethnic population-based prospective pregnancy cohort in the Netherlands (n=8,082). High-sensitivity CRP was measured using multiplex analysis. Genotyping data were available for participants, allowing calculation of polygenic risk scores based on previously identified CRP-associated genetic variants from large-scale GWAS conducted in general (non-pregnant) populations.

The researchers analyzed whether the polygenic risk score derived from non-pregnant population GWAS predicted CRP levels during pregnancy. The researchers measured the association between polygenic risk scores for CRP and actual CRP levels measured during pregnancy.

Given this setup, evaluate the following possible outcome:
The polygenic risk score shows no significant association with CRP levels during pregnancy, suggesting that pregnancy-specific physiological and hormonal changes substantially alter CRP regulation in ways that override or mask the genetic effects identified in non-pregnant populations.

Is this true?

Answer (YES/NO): NO